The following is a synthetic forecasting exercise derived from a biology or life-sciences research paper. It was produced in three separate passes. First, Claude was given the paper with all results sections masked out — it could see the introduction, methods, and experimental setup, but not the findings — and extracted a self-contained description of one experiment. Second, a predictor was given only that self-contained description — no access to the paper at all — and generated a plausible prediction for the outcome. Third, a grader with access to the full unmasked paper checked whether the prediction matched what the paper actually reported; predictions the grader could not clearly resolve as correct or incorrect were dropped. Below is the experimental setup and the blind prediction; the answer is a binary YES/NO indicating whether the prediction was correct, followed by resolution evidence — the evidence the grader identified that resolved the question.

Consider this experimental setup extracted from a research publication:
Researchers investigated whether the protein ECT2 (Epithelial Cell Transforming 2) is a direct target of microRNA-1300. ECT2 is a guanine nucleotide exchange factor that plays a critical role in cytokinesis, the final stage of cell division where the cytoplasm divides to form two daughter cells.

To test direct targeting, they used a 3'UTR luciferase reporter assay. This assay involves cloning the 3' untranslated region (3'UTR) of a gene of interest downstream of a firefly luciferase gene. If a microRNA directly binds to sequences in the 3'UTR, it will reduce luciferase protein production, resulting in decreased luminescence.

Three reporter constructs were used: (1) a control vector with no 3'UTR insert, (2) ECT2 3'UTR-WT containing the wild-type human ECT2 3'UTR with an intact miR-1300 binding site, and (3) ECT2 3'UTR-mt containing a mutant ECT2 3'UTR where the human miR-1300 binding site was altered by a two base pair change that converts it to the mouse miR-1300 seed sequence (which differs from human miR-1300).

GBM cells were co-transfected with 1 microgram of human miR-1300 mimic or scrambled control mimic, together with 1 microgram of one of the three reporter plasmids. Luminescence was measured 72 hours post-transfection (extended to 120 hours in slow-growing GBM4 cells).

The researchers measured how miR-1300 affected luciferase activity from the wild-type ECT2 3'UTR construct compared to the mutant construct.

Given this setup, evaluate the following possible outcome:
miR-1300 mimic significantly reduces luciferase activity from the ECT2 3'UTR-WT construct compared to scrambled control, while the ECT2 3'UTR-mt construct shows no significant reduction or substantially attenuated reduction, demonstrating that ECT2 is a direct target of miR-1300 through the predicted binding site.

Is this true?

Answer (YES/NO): YES